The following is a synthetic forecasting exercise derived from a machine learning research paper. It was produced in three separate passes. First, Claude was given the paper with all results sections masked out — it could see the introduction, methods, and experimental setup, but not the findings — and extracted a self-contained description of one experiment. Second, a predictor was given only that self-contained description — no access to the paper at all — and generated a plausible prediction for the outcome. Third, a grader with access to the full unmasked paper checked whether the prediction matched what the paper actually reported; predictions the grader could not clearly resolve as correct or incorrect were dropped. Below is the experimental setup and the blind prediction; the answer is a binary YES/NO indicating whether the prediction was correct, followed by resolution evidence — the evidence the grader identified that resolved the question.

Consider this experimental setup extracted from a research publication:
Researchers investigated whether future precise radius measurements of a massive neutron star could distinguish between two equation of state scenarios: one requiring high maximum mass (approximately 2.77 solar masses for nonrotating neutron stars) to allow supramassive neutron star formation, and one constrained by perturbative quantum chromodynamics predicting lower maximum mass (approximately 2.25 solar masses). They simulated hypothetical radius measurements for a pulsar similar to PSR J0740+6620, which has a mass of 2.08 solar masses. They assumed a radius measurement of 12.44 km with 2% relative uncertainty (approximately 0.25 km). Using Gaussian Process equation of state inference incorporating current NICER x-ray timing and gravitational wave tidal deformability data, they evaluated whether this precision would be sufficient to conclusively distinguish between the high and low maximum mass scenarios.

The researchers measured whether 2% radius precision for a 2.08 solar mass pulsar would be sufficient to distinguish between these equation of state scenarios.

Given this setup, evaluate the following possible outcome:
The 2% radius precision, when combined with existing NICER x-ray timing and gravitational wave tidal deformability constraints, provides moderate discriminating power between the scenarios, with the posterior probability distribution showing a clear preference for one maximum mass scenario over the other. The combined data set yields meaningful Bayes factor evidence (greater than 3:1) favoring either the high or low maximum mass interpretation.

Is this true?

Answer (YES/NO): NO